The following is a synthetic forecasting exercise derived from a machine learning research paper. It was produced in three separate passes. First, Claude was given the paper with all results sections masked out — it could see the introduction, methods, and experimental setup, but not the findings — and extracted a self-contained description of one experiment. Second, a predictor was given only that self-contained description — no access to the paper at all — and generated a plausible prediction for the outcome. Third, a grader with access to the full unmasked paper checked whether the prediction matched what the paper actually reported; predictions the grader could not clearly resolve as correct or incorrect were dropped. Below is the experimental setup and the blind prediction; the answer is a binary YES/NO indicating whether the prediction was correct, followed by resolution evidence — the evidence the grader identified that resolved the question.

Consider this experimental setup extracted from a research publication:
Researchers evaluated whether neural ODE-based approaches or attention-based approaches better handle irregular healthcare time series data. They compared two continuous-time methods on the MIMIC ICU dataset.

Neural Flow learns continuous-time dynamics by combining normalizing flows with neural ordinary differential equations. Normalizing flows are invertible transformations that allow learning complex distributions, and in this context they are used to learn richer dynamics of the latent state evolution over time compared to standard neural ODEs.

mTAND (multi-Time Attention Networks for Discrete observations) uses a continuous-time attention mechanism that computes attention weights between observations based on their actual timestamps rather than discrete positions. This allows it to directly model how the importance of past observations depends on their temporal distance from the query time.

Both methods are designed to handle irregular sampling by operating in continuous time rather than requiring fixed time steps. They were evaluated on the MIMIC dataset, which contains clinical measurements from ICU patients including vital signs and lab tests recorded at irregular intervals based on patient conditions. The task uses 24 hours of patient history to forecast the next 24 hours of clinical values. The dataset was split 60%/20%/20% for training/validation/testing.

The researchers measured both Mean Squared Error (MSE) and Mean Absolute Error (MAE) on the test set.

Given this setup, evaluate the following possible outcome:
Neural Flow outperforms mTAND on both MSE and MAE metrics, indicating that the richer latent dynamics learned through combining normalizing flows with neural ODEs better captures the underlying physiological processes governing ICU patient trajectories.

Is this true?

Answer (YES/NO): NO